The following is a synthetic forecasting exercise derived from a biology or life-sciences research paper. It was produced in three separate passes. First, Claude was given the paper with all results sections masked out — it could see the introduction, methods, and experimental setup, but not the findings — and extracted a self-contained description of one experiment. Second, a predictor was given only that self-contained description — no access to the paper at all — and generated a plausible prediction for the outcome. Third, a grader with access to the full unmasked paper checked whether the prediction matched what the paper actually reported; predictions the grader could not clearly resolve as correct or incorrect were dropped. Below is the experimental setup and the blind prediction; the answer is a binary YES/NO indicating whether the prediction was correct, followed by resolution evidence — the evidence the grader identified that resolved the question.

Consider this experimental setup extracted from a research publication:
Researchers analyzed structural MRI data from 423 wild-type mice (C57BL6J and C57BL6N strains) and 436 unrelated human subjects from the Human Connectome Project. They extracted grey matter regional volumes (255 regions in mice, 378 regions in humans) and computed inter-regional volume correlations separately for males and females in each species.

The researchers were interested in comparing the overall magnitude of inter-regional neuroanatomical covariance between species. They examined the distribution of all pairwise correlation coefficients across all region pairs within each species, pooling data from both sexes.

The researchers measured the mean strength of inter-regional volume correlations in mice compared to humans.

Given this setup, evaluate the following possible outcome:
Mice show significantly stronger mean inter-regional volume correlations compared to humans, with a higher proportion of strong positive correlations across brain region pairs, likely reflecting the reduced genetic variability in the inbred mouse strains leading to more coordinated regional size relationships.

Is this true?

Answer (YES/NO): YES